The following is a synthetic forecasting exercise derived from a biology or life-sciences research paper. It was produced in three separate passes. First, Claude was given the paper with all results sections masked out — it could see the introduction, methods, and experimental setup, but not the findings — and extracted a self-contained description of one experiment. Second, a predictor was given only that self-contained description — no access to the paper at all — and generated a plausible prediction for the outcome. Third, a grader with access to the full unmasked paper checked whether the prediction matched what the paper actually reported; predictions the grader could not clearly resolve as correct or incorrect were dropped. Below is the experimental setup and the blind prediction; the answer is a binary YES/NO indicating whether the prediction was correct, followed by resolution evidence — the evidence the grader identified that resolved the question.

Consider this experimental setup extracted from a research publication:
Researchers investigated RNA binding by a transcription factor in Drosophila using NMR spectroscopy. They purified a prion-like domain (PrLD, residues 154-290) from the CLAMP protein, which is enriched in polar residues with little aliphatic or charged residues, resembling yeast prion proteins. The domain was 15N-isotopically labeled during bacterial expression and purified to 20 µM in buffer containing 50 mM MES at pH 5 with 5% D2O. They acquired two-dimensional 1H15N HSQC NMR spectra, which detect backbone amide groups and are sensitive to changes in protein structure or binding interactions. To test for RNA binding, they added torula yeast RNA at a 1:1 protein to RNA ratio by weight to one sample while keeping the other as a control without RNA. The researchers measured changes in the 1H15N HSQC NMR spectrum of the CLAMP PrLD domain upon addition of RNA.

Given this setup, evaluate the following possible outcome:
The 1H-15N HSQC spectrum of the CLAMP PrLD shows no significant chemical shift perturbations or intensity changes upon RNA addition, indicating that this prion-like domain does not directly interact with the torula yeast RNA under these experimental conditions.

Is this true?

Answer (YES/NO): NO